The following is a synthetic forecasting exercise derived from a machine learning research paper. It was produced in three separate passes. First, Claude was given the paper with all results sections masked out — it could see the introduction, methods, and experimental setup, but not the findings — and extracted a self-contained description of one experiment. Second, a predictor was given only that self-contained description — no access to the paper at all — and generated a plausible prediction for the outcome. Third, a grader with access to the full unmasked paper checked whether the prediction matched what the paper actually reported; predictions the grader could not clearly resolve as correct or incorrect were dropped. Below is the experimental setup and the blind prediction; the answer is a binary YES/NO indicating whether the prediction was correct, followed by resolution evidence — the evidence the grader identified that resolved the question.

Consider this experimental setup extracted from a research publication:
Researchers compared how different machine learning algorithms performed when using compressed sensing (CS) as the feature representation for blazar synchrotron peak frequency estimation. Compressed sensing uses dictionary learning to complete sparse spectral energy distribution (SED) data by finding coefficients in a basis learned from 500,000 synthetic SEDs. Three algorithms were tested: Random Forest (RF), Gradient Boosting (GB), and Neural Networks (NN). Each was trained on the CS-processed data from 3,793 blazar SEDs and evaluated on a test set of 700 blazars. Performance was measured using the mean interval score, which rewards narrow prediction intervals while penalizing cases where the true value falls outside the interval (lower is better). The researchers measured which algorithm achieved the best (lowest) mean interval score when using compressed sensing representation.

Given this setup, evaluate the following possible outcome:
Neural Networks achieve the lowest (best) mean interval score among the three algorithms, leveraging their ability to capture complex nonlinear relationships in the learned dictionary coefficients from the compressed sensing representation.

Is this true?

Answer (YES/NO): YES